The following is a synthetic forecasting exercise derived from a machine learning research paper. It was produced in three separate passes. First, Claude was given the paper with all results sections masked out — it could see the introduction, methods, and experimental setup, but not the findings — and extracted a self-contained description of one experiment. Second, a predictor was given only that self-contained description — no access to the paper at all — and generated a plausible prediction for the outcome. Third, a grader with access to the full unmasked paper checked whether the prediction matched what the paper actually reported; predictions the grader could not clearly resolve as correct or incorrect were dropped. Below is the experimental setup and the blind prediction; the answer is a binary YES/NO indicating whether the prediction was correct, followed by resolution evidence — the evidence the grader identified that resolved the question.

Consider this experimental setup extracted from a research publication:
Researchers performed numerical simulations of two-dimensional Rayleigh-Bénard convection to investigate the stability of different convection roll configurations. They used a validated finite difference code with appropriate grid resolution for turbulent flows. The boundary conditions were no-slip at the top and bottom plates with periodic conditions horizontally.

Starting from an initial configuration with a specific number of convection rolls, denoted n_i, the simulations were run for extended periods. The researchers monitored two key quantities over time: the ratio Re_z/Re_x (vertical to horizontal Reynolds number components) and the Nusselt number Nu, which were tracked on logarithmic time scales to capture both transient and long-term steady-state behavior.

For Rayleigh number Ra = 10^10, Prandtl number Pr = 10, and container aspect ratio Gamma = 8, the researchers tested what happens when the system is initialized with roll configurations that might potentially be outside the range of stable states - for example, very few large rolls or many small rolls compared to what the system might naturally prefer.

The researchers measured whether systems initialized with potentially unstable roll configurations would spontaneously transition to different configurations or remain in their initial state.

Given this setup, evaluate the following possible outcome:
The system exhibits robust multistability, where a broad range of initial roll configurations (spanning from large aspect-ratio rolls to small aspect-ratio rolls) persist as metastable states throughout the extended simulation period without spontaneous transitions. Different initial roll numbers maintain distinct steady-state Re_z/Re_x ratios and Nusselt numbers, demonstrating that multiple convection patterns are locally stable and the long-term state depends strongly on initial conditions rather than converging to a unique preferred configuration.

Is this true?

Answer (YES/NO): NO